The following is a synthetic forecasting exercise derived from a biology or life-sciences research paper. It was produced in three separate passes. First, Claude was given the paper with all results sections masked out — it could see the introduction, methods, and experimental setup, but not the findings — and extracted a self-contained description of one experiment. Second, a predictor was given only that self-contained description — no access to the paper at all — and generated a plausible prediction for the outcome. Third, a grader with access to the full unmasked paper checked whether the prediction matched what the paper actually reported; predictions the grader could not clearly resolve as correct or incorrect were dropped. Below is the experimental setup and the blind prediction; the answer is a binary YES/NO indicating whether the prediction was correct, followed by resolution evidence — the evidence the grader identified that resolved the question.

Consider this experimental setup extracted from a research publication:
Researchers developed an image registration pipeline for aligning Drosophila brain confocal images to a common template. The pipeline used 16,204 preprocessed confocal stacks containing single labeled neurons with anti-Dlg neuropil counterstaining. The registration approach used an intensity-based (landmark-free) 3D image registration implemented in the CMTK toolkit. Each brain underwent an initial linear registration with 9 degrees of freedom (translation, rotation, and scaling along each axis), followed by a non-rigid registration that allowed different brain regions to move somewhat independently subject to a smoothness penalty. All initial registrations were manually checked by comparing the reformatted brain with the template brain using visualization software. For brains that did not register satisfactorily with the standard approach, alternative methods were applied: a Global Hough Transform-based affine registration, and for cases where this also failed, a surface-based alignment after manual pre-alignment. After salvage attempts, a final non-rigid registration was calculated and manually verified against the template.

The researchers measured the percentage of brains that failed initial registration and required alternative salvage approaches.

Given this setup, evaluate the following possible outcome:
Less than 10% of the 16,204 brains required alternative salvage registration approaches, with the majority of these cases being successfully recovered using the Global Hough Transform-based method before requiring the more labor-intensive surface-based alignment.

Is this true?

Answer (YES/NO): NO